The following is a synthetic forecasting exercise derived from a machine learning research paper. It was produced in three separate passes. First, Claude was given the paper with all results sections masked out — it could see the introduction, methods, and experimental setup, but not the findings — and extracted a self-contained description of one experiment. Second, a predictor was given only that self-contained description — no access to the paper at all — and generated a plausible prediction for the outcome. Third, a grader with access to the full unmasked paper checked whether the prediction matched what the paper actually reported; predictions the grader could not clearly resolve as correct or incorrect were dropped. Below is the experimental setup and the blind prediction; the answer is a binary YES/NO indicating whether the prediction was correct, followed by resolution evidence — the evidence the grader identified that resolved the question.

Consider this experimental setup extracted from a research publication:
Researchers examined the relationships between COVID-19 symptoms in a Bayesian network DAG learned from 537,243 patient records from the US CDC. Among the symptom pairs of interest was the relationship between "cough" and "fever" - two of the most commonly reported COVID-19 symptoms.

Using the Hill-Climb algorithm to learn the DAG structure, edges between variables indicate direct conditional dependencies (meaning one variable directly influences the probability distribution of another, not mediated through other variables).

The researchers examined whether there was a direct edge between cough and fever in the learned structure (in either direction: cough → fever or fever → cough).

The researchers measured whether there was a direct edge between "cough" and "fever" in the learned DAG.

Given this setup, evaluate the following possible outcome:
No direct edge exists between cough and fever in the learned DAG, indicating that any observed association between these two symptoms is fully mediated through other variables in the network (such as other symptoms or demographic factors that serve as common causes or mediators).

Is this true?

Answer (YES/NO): NO